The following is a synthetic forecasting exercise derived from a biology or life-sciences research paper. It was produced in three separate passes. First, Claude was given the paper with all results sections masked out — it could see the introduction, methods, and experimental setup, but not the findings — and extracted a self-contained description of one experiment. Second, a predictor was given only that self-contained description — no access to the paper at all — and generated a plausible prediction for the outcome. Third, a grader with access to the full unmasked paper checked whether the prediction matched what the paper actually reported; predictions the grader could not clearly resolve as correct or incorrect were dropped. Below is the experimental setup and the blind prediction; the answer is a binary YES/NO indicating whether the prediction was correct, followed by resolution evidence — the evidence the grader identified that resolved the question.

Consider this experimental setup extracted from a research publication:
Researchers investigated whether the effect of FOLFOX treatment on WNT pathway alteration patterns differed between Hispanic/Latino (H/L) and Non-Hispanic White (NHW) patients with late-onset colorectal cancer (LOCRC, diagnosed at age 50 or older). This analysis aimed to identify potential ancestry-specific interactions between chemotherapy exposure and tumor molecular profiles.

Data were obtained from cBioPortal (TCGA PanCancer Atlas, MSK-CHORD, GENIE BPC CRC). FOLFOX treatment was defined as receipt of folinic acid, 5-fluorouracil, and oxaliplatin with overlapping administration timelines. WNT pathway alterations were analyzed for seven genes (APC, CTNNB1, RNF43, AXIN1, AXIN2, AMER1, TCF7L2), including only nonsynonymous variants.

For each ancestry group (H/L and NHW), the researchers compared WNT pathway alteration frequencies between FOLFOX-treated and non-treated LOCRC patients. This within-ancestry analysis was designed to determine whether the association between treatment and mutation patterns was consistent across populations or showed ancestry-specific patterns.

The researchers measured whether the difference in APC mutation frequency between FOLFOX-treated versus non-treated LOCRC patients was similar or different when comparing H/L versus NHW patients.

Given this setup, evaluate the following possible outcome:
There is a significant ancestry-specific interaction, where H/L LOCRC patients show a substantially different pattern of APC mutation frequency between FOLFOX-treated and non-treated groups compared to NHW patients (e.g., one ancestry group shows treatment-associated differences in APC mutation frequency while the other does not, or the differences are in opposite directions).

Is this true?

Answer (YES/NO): NO